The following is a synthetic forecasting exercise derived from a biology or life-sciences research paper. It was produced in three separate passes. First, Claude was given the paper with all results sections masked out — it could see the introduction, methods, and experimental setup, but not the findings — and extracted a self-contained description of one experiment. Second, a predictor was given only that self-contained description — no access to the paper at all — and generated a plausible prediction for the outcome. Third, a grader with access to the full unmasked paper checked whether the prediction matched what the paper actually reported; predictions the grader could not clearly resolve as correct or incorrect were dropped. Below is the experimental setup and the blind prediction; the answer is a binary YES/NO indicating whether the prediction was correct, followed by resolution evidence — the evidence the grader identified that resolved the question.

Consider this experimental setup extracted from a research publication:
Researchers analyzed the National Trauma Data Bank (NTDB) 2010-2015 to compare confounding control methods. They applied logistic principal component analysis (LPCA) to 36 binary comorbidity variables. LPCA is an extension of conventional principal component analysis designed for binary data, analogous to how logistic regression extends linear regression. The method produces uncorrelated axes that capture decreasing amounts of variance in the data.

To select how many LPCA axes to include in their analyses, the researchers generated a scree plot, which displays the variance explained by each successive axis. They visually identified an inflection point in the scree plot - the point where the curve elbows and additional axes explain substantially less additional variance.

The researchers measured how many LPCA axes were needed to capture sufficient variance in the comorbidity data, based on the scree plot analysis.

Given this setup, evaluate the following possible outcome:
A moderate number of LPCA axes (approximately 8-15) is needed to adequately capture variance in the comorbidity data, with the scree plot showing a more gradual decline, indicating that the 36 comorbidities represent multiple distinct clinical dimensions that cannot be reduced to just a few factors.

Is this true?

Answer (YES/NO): NO